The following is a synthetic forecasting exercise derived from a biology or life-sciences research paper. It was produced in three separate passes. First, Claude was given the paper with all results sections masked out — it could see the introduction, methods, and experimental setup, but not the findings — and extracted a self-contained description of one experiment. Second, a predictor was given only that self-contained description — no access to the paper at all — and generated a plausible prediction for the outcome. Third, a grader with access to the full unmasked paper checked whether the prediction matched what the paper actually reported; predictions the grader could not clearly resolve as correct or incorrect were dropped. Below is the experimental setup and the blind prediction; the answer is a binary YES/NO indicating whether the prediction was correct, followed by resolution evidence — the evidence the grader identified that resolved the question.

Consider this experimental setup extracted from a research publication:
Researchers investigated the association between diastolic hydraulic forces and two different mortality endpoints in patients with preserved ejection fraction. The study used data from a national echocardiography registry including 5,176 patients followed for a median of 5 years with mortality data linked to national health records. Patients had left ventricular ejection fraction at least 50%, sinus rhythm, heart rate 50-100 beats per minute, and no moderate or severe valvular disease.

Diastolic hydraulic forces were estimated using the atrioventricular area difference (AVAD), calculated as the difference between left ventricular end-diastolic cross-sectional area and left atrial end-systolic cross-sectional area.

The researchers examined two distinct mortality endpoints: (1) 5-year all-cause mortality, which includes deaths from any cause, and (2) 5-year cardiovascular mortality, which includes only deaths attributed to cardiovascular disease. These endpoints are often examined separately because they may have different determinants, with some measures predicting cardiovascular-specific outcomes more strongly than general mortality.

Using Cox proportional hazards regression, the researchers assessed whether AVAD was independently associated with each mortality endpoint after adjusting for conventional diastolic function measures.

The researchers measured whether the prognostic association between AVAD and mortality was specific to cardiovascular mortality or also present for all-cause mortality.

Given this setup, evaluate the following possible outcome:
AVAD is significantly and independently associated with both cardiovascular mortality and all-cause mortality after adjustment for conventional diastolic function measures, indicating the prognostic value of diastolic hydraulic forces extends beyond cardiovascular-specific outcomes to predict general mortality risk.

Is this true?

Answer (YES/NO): YES